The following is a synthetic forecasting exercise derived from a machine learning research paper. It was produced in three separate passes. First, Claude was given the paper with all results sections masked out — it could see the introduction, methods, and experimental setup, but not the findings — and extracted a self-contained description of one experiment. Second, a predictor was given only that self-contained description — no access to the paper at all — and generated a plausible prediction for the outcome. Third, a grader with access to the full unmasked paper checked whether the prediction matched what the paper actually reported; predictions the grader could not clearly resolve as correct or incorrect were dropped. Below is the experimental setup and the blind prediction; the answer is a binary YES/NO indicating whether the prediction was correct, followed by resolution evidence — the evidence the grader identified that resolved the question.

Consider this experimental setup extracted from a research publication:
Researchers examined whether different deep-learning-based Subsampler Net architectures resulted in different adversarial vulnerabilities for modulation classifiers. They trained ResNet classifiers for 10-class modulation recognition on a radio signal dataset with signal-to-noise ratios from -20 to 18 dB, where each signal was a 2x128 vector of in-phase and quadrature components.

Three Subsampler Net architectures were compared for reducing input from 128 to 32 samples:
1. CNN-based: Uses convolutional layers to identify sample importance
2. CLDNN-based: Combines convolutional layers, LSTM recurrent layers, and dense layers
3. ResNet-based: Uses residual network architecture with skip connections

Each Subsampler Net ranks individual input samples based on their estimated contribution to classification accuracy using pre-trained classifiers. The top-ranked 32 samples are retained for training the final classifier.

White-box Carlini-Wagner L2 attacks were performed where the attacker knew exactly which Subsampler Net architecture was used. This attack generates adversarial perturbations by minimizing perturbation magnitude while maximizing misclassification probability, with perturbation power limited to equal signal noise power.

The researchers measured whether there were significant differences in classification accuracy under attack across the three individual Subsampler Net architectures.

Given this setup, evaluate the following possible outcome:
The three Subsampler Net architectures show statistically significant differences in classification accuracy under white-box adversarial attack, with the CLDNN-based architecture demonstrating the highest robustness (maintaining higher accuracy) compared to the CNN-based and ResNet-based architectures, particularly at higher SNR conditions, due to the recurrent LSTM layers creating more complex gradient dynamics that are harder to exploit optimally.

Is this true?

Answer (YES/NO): NO